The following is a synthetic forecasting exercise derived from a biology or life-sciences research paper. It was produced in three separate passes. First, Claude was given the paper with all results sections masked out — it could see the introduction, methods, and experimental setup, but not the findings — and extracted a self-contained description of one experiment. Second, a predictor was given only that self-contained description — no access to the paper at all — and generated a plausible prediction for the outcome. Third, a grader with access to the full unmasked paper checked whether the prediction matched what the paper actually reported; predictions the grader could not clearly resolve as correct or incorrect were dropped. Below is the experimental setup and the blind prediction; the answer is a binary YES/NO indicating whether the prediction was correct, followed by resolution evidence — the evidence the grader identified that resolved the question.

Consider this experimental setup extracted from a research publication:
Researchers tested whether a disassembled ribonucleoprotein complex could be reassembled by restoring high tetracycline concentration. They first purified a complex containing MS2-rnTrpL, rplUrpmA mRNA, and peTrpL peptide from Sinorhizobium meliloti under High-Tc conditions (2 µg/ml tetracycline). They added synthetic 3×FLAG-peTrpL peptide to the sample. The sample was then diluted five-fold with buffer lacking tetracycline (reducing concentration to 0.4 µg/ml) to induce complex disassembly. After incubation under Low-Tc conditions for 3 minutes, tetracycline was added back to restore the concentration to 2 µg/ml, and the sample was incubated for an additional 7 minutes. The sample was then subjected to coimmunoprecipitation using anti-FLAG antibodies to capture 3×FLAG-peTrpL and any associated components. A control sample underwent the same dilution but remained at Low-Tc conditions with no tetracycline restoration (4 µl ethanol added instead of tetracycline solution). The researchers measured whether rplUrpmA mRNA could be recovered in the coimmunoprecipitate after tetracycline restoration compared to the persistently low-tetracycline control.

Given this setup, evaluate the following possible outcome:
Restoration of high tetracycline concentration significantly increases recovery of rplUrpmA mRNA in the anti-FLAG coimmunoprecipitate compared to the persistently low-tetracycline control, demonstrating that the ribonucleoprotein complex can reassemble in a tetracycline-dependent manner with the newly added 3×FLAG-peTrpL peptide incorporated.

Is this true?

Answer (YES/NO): YES